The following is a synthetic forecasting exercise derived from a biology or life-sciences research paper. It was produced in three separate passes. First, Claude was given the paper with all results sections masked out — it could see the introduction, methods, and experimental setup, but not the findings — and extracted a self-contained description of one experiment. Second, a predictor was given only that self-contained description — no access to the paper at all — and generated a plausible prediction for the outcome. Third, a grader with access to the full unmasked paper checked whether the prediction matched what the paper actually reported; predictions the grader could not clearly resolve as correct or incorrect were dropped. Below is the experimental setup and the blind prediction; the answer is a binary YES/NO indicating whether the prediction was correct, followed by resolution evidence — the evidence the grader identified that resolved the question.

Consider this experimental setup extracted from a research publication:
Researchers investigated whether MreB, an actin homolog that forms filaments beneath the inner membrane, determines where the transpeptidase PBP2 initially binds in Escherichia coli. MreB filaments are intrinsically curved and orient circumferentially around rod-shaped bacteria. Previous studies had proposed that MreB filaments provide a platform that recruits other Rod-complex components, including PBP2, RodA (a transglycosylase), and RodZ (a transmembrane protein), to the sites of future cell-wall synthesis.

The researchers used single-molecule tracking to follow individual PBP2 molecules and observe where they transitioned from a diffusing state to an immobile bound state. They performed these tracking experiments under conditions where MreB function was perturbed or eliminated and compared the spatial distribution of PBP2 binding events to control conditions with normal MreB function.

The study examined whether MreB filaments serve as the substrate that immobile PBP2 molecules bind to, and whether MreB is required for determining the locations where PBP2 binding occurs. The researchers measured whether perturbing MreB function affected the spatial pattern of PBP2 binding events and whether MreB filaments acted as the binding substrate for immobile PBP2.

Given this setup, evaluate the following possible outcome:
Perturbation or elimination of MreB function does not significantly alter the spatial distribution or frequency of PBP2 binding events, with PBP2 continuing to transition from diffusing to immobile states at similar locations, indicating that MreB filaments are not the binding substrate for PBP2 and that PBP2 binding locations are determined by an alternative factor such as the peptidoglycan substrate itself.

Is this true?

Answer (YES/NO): YES